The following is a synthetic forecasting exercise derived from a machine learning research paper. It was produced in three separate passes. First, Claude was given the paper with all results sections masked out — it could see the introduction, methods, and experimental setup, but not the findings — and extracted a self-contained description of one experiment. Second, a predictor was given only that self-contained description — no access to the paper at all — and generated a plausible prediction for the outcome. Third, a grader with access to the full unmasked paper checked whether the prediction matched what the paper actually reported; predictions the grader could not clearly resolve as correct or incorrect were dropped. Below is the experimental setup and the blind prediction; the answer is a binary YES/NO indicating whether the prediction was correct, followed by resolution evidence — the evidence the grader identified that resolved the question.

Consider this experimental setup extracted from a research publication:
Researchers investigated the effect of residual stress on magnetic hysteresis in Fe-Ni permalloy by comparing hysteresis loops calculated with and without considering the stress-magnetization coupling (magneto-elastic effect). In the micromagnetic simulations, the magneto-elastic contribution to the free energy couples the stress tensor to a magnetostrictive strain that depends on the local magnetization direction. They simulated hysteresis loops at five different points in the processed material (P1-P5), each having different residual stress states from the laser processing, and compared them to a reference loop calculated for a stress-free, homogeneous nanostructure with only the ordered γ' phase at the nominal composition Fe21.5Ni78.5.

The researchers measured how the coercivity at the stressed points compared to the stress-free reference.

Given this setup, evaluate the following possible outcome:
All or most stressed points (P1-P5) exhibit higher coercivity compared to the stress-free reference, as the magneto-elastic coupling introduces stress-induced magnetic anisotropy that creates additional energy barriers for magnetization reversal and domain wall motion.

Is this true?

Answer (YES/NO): NO